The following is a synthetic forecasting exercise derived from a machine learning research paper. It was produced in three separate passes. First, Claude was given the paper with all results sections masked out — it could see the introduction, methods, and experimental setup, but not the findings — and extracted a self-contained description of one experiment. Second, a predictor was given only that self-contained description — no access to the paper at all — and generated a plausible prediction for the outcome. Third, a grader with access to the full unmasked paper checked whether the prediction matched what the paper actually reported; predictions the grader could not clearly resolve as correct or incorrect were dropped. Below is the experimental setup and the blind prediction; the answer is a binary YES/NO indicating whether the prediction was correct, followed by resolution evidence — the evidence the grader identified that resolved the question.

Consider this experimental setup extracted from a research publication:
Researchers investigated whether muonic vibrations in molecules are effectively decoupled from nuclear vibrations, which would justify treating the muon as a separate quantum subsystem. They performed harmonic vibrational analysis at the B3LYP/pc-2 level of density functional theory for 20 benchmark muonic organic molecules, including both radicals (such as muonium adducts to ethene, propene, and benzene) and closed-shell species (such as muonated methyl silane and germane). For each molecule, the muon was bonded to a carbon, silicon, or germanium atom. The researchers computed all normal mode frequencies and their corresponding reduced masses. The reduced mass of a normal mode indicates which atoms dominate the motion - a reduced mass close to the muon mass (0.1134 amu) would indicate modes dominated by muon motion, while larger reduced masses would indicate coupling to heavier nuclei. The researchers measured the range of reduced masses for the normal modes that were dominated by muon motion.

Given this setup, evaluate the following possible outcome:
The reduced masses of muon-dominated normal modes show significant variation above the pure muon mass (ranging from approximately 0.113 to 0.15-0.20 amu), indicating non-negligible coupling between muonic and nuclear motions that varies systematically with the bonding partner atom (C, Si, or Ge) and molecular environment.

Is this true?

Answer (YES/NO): NO